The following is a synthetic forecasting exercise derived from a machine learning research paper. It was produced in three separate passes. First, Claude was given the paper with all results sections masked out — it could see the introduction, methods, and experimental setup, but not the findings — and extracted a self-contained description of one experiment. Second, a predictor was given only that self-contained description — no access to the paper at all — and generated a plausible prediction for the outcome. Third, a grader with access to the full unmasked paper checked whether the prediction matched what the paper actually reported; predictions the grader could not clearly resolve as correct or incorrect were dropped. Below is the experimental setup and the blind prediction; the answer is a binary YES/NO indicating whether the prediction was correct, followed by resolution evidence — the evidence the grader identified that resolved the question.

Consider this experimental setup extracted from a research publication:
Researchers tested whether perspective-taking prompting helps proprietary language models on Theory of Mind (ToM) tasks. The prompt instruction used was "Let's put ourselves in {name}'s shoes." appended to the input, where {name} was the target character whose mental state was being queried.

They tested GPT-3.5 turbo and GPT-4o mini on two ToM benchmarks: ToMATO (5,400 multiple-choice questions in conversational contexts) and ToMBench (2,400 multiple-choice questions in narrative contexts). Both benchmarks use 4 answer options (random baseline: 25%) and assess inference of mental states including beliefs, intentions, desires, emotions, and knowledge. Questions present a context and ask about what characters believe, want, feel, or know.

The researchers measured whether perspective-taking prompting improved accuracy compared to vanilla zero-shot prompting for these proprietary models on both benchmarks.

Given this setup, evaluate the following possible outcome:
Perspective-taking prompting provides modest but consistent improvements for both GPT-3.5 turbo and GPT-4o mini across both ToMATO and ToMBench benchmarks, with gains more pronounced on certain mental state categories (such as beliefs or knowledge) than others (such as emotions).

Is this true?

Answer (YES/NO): NO